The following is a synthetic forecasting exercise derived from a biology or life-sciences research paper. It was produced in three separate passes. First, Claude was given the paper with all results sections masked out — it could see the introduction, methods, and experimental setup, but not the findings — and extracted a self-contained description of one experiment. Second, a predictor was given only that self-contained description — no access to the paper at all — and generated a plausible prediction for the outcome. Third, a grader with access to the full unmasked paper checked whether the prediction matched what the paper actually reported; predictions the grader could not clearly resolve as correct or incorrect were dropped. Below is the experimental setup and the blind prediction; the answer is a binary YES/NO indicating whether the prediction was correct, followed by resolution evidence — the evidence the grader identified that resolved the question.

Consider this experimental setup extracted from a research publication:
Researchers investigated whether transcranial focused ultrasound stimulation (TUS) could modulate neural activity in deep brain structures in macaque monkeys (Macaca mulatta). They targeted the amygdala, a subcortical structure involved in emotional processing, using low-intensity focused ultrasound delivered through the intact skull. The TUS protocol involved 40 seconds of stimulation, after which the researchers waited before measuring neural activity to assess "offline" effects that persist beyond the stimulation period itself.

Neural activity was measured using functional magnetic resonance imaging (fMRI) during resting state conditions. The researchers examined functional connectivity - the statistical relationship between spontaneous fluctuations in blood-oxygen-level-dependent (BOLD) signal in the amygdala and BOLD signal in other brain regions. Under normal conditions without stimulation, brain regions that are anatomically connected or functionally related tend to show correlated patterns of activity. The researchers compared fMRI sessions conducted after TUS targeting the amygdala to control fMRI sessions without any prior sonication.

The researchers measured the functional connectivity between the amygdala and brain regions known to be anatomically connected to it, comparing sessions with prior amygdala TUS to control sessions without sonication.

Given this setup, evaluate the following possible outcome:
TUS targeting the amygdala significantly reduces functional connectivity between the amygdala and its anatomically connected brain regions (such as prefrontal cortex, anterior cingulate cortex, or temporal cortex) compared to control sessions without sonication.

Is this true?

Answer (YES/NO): YES